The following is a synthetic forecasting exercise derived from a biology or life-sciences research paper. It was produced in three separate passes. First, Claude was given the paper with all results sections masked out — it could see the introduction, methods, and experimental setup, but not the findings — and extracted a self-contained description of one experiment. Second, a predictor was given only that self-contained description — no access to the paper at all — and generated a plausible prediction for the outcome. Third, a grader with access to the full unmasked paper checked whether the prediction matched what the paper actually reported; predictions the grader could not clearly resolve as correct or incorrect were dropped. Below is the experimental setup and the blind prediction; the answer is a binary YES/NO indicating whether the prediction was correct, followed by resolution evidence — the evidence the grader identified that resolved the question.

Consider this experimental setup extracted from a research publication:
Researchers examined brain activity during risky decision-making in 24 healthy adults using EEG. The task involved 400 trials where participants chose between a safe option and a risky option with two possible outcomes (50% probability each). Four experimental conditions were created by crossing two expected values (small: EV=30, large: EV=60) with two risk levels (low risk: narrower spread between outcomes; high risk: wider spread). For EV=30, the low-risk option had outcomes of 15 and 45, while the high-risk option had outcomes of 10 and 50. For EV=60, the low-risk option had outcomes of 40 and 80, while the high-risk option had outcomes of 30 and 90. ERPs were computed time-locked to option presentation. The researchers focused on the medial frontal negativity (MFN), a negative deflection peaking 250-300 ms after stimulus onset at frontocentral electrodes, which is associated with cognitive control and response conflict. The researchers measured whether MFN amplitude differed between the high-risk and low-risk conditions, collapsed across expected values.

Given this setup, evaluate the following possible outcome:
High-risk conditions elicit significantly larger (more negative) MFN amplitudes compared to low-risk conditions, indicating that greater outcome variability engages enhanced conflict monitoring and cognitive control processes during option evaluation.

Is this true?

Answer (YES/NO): NO